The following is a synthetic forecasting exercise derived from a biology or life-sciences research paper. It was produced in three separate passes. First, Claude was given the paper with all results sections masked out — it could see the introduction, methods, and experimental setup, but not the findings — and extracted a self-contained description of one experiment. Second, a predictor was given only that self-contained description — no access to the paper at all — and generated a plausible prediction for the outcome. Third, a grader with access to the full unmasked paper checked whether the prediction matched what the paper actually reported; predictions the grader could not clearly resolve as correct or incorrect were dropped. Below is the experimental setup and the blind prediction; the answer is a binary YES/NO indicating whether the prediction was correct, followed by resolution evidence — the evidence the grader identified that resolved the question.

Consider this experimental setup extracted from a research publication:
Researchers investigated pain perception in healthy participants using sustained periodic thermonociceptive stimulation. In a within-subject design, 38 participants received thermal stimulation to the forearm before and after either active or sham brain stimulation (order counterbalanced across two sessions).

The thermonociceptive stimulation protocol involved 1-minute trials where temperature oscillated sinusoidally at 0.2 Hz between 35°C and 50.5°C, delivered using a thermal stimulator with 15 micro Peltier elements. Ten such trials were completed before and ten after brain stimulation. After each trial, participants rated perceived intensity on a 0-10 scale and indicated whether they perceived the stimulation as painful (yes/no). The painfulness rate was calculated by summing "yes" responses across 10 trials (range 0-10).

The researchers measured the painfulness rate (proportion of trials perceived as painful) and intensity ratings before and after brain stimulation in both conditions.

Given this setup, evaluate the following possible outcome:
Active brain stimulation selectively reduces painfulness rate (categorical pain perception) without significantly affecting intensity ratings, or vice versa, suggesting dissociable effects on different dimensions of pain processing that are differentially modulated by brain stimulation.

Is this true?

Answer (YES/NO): NO